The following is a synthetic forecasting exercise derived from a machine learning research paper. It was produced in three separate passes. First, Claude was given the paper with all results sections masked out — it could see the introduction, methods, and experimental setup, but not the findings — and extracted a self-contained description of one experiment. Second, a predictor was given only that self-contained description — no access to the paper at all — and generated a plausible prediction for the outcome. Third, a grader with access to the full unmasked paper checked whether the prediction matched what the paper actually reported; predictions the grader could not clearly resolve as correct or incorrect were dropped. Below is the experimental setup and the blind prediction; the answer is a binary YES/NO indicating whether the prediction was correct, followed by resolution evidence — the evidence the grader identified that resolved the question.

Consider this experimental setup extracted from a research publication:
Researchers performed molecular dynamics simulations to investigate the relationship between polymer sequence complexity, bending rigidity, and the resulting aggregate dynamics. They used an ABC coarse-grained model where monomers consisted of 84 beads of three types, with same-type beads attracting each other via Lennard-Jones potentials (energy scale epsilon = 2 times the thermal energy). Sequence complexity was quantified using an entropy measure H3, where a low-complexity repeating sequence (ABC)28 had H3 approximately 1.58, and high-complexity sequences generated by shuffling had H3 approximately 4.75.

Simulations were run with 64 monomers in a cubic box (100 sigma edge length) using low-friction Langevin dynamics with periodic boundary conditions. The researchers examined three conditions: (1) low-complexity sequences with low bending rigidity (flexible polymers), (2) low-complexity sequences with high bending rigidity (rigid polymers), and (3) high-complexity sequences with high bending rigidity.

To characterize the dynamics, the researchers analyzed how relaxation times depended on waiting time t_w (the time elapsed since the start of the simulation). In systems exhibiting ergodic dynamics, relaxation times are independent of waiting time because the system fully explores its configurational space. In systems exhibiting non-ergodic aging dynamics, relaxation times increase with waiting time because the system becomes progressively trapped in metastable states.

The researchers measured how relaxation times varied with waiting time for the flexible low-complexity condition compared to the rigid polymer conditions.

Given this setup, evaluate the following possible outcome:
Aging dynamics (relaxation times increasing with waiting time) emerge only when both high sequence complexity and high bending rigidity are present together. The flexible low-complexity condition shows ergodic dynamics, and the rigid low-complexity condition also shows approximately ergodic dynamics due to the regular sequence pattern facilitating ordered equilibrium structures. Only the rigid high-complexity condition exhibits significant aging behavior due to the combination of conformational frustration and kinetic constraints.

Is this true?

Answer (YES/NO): NO